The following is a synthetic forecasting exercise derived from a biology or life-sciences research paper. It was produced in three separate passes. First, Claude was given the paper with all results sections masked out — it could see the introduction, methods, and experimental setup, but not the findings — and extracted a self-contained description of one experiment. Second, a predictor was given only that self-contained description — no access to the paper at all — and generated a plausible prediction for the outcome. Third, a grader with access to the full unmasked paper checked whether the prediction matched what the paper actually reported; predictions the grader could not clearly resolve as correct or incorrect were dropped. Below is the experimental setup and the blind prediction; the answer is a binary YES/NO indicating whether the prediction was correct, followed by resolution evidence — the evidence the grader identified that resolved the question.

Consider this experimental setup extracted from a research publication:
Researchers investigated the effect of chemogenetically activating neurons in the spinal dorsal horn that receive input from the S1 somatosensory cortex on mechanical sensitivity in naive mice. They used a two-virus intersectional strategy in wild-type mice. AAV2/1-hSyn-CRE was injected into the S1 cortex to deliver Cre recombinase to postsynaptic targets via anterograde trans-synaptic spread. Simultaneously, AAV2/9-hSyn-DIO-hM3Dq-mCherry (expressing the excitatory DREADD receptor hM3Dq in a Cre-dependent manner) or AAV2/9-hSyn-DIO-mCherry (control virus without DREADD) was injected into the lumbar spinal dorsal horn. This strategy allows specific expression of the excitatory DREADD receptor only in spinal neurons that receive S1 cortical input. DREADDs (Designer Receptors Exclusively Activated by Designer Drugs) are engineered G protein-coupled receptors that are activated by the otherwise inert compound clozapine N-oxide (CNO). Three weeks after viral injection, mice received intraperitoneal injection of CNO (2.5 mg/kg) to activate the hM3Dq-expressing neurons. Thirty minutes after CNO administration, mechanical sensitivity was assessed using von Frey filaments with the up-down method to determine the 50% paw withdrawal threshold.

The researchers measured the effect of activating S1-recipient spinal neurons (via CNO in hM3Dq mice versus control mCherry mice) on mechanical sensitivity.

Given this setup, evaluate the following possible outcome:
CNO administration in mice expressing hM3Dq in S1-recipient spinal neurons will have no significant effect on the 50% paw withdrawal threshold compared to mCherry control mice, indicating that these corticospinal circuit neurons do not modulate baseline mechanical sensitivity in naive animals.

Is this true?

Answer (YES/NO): NO